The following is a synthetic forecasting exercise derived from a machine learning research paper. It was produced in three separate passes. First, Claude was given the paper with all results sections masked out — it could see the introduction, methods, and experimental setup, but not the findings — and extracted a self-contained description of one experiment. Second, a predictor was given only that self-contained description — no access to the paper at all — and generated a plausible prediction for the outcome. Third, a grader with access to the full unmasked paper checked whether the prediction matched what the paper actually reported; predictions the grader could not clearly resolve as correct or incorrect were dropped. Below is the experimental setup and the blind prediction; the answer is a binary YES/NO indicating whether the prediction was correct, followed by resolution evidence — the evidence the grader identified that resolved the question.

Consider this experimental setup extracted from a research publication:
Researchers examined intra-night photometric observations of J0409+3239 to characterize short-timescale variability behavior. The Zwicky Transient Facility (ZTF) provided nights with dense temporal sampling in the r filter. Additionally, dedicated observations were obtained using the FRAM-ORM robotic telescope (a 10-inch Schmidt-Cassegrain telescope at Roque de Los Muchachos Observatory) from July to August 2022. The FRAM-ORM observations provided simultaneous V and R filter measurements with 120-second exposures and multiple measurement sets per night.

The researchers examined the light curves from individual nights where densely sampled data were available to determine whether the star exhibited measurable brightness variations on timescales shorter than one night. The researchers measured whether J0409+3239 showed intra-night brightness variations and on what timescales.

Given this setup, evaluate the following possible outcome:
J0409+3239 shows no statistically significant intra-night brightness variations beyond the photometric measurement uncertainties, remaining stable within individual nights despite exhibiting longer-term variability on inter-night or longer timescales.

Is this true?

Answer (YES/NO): NO